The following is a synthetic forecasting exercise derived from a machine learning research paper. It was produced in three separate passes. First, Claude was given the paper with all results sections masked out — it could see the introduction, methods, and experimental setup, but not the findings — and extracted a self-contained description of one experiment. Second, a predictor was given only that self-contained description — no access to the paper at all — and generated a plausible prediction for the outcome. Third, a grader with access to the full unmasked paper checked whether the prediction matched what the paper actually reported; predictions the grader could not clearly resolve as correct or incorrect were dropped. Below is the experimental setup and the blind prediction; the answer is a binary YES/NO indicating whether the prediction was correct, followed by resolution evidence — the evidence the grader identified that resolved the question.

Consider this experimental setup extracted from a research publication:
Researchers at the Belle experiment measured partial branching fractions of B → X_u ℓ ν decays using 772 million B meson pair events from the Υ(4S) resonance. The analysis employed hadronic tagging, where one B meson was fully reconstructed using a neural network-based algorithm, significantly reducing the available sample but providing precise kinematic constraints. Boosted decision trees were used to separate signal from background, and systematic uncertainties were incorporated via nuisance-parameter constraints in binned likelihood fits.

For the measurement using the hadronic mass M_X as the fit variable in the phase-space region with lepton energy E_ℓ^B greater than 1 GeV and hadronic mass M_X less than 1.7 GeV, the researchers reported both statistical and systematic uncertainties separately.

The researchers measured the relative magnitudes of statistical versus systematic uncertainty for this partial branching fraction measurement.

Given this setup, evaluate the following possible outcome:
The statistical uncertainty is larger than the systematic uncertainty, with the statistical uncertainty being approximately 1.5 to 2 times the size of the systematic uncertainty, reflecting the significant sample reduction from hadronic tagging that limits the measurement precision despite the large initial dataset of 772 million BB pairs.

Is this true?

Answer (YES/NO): NO